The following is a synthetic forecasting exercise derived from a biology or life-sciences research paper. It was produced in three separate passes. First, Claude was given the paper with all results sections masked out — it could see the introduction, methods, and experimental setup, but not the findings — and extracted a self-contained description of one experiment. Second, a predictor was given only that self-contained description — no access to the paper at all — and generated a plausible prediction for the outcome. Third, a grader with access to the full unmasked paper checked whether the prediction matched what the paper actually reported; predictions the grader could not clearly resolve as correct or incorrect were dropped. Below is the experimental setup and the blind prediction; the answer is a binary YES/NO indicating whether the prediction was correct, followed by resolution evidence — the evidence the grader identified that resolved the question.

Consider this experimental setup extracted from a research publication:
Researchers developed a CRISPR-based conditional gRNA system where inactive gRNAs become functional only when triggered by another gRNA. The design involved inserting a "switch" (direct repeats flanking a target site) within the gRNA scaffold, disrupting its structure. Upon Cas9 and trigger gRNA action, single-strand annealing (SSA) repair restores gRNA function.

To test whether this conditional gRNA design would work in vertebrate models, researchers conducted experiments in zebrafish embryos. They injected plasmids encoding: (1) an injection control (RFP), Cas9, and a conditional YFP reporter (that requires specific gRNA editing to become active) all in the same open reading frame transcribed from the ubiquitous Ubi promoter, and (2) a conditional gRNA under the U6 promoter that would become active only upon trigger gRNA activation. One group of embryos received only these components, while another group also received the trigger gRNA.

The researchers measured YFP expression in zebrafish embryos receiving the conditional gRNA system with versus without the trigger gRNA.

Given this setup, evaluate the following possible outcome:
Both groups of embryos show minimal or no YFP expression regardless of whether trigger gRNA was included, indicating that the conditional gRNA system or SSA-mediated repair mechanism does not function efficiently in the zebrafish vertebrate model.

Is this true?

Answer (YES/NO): NO